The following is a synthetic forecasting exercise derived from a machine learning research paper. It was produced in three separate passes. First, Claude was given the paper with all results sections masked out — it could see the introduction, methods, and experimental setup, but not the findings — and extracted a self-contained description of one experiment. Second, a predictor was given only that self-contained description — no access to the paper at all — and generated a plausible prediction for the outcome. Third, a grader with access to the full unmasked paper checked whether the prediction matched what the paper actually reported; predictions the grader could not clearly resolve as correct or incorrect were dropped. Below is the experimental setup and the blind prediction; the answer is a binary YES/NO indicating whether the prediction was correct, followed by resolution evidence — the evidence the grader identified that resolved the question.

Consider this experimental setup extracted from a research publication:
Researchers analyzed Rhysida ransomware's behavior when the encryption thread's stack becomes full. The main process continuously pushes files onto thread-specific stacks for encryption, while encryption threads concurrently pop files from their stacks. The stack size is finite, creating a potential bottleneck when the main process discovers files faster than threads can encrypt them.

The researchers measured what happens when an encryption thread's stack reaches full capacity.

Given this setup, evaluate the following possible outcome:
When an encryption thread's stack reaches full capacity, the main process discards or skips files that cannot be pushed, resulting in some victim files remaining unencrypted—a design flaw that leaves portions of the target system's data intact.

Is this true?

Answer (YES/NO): NO